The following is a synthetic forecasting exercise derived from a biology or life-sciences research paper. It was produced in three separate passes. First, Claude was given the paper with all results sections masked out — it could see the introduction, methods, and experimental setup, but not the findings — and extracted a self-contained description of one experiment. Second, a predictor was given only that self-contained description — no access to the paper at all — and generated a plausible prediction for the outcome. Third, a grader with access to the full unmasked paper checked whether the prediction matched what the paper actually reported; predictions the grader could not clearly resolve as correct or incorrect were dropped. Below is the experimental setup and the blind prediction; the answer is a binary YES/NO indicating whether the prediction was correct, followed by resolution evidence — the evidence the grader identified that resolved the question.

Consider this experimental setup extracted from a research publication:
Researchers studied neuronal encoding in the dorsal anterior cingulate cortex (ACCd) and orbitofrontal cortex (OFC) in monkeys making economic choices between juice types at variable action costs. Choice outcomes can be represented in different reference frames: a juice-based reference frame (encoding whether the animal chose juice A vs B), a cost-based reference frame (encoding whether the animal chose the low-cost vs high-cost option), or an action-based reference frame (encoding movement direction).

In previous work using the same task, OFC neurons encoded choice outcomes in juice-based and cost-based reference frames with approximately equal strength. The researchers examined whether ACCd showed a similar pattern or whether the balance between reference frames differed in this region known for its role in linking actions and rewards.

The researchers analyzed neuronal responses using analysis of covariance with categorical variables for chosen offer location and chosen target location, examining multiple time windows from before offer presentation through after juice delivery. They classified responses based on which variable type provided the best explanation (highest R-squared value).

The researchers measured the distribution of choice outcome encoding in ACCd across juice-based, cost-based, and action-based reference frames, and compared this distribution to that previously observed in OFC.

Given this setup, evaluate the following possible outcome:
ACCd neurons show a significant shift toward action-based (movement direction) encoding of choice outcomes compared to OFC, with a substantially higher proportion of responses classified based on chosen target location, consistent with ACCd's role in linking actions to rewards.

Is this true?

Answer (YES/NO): NO